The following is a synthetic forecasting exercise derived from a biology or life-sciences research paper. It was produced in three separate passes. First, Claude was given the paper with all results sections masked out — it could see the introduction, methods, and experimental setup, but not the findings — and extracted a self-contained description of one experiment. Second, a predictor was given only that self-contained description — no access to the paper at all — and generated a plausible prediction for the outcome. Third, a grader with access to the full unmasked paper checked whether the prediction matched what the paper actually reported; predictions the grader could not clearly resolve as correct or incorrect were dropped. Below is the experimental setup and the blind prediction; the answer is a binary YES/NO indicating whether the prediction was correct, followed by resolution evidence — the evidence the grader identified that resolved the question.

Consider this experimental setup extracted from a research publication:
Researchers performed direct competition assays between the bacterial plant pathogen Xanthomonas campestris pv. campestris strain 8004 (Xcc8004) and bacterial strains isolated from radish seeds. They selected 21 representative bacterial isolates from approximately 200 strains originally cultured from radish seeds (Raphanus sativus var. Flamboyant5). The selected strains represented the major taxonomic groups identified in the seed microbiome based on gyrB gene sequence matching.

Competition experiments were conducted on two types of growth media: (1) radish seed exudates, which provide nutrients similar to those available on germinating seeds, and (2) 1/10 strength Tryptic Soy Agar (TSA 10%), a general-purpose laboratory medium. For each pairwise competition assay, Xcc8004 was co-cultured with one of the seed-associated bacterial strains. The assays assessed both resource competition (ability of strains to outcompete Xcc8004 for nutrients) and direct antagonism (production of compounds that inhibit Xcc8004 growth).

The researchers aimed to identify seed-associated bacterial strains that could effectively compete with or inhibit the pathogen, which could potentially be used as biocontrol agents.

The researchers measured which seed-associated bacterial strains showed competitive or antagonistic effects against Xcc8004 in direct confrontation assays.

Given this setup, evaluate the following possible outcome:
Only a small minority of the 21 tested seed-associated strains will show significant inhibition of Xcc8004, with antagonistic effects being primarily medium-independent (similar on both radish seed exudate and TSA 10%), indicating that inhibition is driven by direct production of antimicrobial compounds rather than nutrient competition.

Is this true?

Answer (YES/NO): NO